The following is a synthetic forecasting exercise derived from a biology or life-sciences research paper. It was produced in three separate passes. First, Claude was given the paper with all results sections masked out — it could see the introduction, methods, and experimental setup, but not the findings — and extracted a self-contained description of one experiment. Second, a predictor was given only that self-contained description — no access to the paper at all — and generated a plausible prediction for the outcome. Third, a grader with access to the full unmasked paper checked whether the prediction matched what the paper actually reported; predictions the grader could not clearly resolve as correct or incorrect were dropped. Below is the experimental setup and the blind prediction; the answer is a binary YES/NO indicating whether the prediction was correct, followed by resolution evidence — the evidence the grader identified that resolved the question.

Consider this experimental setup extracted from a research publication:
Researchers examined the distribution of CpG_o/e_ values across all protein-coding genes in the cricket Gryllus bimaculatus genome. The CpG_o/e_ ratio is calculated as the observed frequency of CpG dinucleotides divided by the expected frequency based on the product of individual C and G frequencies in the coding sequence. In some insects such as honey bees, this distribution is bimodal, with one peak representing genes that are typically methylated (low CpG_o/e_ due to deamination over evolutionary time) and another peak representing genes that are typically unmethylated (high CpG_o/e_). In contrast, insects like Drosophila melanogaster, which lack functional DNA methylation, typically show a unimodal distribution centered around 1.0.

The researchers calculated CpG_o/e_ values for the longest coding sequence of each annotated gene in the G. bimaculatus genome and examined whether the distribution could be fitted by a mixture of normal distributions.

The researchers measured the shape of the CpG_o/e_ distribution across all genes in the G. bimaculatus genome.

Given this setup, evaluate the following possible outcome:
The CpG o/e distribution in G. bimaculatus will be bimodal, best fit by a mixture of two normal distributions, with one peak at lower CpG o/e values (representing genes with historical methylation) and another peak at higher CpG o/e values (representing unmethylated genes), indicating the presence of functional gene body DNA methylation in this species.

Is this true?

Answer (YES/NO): YES